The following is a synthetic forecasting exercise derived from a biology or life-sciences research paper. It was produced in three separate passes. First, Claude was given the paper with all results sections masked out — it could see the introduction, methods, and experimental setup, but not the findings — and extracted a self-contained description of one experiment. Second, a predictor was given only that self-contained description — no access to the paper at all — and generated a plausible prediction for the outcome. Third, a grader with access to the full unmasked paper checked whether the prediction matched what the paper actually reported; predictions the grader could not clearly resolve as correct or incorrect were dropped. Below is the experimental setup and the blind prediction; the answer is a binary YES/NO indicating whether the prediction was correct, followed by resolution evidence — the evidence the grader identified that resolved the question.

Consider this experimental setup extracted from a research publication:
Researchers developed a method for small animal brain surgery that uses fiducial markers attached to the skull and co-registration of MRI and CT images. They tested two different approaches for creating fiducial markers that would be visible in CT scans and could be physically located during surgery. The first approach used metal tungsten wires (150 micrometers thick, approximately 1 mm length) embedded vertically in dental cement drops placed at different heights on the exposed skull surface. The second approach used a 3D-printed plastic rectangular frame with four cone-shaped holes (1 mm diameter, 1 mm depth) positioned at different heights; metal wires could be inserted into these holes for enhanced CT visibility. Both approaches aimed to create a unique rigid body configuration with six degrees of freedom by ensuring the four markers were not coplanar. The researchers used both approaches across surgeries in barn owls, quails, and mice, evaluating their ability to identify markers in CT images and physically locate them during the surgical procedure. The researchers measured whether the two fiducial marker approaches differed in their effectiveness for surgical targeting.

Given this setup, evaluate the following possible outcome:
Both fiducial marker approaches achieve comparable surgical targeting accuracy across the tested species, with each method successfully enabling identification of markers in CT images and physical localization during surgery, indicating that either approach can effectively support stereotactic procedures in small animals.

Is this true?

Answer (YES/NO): YES